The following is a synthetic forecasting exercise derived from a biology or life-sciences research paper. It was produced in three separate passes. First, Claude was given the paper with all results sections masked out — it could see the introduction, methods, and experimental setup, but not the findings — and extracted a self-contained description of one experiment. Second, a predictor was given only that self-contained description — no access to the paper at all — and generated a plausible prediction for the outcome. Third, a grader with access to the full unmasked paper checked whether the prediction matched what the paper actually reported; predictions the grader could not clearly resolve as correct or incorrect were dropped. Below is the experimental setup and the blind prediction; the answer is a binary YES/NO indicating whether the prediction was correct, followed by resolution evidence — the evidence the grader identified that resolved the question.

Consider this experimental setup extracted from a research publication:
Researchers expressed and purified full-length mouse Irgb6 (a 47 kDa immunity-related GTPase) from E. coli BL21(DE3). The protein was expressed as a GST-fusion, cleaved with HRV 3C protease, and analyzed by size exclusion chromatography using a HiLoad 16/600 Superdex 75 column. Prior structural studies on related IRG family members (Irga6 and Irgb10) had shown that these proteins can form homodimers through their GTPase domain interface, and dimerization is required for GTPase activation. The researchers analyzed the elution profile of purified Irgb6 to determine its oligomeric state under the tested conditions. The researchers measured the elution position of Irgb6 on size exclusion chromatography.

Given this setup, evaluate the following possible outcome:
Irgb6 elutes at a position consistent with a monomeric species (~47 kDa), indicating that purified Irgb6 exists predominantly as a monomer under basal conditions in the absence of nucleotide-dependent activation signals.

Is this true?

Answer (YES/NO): YES